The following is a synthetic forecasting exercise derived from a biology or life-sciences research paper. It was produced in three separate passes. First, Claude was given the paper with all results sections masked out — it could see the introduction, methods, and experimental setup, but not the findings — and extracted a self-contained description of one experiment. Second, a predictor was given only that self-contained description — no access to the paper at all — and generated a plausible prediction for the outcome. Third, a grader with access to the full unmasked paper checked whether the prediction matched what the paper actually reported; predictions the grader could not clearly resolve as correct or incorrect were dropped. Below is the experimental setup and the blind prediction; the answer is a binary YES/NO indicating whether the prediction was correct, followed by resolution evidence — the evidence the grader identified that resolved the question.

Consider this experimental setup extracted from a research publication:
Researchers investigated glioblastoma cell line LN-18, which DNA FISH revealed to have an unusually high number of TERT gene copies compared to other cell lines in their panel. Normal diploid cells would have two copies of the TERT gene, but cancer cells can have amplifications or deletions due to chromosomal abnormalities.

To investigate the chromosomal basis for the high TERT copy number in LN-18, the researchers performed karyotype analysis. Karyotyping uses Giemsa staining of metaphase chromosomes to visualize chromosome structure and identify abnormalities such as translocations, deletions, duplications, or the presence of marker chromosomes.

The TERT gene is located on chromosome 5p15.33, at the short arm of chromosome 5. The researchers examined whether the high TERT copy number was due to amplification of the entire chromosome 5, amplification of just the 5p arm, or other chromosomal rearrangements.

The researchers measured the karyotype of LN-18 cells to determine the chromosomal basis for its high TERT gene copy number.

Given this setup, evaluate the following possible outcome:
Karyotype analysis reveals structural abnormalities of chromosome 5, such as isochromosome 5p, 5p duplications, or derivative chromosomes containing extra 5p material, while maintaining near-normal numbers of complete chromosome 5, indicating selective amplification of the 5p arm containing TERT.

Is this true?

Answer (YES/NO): NO